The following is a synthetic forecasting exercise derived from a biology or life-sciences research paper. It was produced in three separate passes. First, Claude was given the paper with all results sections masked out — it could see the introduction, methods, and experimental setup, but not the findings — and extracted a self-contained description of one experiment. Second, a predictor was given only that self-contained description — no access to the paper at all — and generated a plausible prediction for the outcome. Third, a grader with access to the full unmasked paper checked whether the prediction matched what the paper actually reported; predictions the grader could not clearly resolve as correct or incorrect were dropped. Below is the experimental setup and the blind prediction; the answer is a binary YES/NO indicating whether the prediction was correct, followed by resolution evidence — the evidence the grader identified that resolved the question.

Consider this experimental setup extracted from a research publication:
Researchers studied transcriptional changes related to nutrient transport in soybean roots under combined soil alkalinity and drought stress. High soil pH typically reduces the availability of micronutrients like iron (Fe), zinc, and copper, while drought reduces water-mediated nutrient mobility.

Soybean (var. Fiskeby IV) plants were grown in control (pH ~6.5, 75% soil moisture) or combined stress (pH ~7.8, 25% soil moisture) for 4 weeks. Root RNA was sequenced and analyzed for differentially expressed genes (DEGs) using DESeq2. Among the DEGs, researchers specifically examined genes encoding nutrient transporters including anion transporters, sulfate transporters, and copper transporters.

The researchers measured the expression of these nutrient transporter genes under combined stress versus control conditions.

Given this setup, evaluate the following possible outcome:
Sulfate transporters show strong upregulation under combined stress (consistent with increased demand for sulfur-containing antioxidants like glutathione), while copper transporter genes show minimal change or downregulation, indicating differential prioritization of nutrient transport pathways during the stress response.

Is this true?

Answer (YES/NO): NO